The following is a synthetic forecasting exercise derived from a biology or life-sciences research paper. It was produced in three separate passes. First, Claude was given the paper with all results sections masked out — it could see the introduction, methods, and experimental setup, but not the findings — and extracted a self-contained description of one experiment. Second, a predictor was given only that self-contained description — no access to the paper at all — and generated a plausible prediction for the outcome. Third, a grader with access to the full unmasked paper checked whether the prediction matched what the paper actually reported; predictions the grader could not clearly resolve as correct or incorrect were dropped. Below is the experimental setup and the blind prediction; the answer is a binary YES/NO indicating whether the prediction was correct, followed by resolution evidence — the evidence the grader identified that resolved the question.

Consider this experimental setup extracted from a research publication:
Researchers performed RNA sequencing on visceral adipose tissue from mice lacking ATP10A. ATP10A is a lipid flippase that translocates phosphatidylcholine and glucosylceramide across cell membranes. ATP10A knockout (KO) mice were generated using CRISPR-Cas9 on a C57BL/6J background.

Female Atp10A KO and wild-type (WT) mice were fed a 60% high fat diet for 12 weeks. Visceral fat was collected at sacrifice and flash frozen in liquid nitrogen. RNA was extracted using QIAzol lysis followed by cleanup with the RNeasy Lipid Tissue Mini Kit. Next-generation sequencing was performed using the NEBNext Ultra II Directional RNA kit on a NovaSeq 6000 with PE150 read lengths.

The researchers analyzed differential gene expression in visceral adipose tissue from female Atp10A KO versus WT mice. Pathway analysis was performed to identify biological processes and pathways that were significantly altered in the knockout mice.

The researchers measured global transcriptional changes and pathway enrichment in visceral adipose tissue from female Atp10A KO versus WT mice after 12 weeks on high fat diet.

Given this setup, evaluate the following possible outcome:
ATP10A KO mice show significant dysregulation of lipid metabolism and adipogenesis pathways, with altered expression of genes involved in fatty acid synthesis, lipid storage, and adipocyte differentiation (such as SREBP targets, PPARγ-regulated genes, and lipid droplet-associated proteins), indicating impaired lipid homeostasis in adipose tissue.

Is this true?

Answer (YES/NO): NO